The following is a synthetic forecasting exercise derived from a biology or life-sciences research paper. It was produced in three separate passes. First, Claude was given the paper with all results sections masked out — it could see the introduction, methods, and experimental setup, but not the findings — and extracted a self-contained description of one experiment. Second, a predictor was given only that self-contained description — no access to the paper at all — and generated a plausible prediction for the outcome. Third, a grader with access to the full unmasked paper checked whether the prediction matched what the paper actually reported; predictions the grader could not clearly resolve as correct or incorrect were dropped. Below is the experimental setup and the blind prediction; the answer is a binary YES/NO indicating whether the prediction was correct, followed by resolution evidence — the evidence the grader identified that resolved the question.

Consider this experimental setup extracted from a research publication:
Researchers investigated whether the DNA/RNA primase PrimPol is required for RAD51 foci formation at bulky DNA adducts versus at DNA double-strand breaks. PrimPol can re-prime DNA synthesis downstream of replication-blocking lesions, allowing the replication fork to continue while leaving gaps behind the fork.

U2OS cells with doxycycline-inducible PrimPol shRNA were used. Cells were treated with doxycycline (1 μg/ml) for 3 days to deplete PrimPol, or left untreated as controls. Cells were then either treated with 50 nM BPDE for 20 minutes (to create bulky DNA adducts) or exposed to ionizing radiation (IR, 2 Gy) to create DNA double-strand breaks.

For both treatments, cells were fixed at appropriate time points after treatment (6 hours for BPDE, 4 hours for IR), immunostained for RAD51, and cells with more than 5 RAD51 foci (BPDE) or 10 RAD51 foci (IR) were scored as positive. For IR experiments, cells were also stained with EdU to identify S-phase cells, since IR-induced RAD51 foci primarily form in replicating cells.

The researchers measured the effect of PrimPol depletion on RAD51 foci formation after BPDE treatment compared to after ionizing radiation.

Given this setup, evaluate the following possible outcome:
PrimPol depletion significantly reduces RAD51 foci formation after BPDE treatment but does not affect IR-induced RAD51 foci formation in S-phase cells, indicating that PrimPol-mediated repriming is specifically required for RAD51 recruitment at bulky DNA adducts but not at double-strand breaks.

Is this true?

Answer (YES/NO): YES